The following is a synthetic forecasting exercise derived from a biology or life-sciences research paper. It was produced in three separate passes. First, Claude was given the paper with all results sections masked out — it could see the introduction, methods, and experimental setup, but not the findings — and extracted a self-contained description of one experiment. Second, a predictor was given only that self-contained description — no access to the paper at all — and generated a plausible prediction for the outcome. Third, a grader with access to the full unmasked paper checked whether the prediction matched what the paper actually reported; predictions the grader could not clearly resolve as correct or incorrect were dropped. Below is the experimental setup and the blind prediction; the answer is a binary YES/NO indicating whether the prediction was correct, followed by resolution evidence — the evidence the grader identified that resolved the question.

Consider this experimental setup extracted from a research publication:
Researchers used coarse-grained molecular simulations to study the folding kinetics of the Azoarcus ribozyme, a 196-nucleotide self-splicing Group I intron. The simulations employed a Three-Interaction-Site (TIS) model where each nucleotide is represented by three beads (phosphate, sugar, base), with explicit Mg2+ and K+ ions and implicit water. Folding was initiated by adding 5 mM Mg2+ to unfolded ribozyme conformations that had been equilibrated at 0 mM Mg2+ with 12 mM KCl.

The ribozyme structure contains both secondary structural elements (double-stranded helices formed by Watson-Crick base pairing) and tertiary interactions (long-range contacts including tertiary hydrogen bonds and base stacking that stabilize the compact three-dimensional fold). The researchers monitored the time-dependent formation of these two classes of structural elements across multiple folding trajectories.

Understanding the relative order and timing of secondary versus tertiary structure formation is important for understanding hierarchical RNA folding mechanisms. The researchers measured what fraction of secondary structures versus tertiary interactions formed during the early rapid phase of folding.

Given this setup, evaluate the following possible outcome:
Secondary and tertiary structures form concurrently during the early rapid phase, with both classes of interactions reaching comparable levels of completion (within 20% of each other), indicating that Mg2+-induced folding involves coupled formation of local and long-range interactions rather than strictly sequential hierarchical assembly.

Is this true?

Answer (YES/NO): NO